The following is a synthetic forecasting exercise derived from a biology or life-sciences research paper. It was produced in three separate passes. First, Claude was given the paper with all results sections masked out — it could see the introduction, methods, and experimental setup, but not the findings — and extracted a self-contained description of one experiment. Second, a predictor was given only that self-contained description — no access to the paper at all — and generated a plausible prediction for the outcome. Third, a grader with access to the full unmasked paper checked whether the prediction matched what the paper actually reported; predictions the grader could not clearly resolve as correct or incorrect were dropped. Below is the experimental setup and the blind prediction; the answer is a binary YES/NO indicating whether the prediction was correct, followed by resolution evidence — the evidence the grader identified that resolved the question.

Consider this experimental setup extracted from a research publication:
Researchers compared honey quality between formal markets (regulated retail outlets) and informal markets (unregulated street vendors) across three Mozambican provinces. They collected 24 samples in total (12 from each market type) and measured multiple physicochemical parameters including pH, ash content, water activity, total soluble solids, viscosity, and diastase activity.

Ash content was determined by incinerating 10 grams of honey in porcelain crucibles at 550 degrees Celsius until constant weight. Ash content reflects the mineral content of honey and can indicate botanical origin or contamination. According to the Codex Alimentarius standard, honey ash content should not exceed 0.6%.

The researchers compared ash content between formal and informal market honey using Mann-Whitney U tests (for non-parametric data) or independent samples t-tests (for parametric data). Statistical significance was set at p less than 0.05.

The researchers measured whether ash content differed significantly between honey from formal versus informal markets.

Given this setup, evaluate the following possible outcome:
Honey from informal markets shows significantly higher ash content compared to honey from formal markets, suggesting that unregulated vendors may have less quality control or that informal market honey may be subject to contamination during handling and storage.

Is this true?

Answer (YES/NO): YES